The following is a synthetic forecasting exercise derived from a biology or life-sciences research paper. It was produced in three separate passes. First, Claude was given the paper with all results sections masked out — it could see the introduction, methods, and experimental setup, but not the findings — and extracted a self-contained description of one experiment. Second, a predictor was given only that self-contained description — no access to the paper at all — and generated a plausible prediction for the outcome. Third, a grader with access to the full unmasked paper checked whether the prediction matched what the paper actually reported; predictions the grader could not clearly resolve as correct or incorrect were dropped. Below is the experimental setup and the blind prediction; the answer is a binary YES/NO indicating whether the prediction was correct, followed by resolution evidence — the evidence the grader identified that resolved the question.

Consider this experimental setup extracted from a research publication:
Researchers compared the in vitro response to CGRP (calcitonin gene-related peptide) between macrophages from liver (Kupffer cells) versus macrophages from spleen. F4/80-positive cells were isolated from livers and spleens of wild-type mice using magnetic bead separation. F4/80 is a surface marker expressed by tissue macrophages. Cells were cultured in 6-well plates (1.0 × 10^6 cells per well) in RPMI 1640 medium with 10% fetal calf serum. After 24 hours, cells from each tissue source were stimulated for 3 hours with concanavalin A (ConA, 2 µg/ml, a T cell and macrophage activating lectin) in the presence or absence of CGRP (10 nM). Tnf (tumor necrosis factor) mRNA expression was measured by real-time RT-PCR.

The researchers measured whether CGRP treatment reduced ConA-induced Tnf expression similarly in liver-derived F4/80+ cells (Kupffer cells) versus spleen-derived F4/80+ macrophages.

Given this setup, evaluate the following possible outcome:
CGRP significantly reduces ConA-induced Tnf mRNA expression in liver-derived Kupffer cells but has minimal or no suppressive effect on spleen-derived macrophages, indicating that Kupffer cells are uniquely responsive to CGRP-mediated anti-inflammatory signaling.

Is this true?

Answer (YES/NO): NO